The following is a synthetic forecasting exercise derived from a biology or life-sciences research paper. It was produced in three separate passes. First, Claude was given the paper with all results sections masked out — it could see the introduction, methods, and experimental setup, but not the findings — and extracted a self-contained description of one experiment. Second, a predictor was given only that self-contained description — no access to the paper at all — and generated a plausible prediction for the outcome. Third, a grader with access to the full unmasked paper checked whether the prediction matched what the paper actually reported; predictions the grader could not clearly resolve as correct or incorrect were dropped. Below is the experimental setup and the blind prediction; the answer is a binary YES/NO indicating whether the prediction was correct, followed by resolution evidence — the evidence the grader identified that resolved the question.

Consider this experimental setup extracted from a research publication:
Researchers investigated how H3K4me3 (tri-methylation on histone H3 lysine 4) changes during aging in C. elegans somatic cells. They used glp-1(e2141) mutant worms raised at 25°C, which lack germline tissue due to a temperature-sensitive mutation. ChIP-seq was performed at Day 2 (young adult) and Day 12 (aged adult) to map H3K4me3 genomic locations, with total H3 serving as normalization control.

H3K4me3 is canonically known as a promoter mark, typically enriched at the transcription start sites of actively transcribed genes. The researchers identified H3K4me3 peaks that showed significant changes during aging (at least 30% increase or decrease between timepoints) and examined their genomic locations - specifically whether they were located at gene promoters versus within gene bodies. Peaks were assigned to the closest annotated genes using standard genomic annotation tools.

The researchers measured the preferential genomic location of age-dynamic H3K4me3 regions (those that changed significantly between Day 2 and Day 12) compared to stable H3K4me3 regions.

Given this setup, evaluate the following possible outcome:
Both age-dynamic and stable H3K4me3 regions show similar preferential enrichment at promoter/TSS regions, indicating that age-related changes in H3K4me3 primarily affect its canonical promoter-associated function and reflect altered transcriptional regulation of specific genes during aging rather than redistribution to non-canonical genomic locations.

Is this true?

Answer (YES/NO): NO